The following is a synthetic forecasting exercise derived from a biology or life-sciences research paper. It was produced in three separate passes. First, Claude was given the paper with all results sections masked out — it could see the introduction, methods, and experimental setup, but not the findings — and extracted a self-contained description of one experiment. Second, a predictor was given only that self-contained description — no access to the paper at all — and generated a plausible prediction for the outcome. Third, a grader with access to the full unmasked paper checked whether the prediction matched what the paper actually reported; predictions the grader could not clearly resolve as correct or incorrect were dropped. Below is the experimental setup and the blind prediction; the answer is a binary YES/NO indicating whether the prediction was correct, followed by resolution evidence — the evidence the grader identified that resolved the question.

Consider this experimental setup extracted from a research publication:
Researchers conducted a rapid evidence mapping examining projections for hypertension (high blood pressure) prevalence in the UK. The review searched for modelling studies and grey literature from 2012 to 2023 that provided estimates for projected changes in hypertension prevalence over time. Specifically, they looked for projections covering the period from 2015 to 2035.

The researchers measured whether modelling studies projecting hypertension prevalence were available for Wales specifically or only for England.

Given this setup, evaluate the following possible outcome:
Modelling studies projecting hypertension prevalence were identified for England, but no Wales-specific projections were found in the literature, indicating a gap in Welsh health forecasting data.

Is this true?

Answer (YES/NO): YES